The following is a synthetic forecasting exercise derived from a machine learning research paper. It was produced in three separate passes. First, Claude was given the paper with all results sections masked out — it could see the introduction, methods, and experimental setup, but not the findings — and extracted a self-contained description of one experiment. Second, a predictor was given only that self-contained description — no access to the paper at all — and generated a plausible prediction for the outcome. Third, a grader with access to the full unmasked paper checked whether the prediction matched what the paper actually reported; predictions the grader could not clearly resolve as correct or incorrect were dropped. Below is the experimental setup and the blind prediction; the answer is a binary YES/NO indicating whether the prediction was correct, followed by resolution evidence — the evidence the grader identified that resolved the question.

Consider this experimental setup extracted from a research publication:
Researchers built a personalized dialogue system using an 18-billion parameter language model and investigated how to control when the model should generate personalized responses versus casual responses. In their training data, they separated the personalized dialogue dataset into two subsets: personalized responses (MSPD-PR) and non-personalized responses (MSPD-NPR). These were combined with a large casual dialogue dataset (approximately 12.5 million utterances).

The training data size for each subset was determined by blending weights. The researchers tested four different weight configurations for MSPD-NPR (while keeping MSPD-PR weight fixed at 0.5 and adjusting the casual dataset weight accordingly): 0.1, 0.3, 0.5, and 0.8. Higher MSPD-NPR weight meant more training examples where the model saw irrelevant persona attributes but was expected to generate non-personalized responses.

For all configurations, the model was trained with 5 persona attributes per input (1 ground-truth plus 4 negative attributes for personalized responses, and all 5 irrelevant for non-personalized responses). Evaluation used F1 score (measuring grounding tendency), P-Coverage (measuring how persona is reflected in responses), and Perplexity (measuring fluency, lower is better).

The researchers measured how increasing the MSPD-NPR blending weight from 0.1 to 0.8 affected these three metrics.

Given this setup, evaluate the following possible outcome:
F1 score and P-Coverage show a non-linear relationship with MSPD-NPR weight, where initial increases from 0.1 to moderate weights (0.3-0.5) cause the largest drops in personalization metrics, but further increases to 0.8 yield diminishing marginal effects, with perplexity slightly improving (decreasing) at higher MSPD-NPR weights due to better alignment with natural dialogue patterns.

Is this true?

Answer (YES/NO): NO